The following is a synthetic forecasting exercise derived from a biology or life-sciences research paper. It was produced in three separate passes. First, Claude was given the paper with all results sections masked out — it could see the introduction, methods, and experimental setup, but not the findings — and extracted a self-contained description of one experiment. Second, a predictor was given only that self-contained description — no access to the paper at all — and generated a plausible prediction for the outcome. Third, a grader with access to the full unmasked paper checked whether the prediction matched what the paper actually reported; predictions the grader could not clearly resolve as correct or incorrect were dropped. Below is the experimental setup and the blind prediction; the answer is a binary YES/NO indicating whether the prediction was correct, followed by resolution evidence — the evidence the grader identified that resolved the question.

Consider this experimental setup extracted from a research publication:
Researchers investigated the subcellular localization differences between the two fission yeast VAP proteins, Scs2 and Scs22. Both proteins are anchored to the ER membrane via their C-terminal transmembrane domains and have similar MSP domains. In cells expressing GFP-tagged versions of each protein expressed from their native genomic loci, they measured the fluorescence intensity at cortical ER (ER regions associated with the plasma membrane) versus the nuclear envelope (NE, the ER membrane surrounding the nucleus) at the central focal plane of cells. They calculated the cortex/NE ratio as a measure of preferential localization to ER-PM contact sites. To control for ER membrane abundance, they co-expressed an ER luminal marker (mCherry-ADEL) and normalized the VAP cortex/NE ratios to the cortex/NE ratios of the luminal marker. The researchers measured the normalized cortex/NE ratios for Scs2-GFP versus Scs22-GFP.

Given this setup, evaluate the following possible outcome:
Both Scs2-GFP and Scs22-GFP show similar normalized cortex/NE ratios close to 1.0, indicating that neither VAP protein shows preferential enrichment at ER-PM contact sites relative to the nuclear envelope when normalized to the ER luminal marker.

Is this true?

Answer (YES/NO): NO